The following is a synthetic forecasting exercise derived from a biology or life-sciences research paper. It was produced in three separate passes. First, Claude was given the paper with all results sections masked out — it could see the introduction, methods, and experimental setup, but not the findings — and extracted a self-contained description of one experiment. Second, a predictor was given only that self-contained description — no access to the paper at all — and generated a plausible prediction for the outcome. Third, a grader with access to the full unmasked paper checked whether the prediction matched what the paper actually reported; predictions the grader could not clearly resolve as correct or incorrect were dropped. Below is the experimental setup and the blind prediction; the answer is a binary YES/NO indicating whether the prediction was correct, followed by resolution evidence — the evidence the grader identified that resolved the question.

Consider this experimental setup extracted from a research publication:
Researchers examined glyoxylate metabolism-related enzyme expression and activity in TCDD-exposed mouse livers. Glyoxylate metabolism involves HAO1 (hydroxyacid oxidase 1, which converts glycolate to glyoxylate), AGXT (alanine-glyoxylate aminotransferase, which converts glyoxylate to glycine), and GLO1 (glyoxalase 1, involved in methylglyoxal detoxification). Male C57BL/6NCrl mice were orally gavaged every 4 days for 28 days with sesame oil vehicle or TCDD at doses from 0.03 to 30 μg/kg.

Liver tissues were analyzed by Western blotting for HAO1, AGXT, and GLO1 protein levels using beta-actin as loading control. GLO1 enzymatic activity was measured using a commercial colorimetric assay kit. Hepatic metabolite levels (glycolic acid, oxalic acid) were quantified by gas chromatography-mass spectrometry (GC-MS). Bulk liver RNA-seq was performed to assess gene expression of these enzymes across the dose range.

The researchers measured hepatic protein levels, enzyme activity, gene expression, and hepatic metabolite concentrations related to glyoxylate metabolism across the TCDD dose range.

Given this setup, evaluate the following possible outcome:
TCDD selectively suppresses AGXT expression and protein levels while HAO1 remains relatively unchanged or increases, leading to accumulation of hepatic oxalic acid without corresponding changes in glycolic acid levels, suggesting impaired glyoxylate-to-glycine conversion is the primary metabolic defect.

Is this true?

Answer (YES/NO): NO